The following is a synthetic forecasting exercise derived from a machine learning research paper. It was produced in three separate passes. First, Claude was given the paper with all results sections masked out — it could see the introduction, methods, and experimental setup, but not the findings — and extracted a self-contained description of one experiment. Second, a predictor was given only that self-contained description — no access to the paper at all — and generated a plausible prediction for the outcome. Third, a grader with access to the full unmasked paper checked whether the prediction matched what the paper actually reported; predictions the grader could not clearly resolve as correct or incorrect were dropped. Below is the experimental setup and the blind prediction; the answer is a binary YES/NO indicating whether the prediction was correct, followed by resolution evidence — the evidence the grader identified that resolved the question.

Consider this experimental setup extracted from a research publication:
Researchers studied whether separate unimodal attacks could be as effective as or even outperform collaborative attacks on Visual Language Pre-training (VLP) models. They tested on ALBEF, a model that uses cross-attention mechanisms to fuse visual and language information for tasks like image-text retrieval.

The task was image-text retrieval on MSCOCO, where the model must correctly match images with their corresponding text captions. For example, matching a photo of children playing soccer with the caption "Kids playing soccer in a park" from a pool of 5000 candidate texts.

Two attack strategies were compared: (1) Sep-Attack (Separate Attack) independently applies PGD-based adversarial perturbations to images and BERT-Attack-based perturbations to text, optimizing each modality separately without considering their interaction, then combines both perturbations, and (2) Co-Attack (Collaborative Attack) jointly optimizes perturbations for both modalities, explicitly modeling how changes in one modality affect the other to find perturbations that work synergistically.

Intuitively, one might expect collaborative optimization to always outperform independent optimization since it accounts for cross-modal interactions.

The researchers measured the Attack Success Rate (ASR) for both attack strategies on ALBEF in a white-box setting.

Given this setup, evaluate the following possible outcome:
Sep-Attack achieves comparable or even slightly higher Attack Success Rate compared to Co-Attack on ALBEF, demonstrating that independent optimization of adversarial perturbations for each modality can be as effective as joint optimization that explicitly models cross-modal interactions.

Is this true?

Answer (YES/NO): YES